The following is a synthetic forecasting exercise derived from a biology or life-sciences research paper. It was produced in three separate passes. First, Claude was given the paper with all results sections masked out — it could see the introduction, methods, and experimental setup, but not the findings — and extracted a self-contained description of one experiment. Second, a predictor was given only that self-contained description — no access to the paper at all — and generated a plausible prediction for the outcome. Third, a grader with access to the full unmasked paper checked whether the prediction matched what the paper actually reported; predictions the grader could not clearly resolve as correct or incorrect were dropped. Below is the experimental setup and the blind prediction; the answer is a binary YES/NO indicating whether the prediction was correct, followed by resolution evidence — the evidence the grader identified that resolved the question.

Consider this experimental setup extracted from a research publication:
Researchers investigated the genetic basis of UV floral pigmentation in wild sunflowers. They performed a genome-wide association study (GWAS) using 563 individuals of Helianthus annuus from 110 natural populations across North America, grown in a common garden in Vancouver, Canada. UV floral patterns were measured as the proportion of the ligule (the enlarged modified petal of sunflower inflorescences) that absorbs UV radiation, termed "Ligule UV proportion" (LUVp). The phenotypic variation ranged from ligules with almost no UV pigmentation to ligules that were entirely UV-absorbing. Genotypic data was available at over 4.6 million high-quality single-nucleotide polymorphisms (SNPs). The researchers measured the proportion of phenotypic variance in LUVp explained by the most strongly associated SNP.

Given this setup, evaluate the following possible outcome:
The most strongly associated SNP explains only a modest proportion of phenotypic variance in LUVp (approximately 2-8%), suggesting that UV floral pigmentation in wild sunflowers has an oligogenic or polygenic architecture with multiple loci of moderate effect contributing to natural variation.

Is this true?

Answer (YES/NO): NO